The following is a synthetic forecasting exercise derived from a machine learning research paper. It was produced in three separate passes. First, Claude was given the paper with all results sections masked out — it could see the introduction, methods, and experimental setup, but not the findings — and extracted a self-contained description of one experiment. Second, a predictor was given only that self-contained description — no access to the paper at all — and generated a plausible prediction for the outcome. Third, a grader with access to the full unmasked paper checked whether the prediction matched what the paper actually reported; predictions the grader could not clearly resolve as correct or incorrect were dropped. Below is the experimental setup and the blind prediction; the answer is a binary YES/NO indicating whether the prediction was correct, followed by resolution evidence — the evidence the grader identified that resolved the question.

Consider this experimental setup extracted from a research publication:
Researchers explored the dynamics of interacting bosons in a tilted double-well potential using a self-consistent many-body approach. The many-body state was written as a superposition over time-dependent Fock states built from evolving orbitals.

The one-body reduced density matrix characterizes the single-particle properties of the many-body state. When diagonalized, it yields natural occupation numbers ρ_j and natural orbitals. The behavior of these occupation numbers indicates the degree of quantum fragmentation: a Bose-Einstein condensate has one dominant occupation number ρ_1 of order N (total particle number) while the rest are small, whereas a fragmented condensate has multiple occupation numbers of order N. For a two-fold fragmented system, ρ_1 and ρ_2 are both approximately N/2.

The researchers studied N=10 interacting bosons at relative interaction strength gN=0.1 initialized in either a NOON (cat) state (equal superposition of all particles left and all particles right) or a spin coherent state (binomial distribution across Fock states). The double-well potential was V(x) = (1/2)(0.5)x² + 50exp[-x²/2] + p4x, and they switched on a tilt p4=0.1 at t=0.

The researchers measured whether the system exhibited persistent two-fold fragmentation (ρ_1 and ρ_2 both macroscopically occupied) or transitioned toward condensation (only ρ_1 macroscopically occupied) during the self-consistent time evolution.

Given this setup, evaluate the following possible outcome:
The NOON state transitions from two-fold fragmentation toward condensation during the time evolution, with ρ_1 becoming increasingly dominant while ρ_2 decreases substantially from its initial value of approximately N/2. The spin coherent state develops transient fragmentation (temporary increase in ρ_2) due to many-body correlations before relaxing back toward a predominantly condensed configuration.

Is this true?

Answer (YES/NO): NO